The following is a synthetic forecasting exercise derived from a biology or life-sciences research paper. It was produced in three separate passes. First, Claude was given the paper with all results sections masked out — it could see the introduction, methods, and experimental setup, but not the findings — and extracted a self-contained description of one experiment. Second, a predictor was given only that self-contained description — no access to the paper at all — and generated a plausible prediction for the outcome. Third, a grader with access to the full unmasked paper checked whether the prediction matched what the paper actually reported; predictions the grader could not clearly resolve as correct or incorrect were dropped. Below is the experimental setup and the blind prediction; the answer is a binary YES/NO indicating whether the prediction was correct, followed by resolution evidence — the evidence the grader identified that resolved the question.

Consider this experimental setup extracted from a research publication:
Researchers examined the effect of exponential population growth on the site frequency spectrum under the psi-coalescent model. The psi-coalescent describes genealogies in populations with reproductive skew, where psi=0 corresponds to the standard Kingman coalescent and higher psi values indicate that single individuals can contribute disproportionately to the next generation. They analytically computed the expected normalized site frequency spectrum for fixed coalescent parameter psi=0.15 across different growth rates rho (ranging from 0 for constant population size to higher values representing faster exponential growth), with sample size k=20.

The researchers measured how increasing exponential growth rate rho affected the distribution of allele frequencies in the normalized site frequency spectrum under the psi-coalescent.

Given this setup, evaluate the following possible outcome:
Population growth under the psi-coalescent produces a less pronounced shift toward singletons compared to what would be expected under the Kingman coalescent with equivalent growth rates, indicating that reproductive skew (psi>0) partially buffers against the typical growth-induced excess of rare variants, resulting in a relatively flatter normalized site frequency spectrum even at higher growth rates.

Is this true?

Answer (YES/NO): NO